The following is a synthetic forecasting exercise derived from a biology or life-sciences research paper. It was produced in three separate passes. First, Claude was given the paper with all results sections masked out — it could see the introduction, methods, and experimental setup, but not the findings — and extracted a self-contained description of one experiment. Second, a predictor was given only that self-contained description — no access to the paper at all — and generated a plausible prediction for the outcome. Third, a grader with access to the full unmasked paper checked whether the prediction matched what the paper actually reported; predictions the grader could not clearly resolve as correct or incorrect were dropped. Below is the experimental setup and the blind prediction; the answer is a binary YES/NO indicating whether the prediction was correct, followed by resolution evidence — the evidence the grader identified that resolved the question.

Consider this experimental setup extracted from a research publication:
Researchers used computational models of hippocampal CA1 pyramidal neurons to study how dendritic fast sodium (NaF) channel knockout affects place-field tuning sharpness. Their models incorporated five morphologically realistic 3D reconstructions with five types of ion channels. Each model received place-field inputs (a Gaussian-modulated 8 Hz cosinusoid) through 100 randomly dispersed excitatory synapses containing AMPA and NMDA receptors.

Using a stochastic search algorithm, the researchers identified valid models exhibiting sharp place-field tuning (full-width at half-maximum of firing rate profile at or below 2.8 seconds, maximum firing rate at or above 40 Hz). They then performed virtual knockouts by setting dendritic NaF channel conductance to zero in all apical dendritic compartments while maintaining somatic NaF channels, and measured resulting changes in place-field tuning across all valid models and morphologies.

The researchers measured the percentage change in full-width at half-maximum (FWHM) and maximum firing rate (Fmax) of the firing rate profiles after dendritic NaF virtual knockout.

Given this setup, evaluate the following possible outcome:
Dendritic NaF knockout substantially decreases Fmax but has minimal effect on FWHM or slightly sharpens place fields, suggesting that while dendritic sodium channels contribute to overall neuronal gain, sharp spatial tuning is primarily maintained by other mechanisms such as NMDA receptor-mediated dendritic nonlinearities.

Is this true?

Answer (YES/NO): NO